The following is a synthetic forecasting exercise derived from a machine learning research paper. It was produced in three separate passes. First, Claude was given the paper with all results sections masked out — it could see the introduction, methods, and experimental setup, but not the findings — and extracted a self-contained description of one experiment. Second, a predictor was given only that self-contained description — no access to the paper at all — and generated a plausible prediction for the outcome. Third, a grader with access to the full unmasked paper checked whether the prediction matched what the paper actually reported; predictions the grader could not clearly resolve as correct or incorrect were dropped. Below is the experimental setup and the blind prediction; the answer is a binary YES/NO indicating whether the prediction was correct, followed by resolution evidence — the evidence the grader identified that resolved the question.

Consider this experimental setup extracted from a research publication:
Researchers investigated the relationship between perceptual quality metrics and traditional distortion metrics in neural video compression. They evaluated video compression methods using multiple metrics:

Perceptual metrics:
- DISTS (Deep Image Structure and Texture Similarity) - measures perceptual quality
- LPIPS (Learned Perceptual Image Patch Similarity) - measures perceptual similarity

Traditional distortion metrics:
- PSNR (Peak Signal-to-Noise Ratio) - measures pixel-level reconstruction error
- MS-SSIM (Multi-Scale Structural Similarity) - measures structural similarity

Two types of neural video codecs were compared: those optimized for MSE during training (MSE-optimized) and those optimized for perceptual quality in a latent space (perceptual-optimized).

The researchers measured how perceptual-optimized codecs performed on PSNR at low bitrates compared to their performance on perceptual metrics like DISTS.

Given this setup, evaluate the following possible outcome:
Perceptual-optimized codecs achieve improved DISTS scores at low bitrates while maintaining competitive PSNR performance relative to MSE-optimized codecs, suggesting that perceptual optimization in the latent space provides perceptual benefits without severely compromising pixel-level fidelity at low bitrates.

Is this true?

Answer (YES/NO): YES